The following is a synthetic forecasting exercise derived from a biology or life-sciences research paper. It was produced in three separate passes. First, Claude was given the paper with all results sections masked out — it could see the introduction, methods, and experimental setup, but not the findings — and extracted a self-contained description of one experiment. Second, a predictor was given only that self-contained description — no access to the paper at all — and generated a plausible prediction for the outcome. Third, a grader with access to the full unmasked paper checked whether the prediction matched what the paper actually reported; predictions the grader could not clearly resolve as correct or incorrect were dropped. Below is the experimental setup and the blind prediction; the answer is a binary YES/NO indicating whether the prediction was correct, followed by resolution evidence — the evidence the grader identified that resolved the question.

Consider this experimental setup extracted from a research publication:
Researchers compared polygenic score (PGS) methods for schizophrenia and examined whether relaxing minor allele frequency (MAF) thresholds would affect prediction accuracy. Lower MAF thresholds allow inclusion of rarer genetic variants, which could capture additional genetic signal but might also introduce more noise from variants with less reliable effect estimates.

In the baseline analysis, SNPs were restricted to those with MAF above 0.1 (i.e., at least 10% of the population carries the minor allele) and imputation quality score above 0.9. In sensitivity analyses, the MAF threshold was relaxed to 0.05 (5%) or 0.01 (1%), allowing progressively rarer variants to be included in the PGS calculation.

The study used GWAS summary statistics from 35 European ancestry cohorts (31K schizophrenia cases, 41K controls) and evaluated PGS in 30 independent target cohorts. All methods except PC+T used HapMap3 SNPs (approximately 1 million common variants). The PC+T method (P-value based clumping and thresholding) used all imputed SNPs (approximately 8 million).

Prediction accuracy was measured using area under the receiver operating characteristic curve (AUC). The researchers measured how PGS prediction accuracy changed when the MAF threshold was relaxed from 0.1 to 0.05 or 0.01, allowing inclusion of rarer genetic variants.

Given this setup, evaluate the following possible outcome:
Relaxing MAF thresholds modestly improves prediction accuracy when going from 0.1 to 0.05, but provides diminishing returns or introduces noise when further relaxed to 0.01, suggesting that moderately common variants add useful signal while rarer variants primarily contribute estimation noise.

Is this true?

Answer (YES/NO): NO